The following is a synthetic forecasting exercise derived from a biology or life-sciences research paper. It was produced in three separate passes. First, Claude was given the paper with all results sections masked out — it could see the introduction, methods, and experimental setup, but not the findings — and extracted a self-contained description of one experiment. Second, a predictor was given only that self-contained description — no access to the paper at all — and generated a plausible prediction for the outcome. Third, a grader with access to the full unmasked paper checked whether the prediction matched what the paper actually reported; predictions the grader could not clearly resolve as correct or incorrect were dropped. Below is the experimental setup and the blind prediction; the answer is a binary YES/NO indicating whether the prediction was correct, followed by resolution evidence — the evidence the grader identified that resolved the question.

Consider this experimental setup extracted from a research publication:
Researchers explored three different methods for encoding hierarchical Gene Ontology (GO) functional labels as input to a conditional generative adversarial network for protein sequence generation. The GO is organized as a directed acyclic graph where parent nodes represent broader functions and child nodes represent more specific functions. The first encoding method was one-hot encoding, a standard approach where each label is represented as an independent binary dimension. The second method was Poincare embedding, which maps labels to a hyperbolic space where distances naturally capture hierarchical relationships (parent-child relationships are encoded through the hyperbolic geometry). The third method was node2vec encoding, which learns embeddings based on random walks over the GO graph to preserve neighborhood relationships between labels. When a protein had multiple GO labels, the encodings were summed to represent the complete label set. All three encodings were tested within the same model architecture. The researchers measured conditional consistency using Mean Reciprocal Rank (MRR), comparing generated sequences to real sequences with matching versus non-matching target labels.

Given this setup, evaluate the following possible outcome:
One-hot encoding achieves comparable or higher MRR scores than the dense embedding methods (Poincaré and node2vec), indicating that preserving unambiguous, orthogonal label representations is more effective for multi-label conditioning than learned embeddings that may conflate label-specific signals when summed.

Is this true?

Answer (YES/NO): YES